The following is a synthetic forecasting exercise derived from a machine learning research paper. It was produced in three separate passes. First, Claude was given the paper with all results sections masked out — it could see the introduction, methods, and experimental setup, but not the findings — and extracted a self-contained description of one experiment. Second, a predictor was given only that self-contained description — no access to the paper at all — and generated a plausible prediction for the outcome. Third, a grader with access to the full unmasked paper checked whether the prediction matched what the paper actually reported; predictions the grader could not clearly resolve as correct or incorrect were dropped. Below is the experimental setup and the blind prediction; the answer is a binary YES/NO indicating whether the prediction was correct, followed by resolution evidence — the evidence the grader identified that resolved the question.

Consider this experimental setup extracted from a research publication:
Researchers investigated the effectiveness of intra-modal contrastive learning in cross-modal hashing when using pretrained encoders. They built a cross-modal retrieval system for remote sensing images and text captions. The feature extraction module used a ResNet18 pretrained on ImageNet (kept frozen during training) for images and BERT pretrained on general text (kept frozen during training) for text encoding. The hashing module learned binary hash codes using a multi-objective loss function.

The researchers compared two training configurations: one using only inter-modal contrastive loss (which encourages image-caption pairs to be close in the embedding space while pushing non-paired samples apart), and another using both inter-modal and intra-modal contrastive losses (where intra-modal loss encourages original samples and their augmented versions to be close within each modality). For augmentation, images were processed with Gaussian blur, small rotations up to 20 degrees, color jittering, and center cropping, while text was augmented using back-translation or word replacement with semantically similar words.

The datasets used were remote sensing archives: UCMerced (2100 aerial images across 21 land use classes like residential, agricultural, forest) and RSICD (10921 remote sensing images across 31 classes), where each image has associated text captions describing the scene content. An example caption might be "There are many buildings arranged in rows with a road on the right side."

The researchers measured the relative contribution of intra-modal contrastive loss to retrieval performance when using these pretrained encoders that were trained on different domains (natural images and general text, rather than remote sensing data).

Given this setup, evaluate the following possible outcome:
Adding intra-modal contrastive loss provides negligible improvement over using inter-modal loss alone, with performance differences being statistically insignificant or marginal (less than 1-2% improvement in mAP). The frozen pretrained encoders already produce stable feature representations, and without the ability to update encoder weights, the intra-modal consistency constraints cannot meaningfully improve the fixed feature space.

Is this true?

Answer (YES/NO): NO